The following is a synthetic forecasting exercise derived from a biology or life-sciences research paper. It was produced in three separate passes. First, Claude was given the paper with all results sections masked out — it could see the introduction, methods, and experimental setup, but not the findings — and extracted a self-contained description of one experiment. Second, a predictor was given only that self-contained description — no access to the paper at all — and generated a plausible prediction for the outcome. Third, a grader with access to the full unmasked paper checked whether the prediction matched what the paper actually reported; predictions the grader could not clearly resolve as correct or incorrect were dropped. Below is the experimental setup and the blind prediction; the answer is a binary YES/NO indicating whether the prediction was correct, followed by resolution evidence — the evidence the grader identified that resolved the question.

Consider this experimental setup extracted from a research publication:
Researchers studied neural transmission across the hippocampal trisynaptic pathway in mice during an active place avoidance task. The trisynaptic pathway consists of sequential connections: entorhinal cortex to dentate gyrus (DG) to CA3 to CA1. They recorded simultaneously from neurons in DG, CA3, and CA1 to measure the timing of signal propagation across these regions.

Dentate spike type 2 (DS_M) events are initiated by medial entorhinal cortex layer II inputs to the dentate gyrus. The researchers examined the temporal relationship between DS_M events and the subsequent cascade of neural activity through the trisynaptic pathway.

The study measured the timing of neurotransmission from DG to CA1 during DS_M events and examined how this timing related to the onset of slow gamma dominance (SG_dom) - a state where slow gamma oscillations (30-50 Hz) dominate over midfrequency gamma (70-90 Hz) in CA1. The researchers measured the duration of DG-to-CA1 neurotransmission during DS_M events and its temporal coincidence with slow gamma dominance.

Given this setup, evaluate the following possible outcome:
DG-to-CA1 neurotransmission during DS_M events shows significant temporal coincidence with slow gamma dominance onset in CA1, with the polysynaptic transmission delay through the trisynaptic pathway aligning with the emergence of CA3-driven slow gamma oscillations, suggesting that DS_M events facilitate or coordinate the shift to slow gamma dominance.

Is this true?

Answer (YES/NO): YES